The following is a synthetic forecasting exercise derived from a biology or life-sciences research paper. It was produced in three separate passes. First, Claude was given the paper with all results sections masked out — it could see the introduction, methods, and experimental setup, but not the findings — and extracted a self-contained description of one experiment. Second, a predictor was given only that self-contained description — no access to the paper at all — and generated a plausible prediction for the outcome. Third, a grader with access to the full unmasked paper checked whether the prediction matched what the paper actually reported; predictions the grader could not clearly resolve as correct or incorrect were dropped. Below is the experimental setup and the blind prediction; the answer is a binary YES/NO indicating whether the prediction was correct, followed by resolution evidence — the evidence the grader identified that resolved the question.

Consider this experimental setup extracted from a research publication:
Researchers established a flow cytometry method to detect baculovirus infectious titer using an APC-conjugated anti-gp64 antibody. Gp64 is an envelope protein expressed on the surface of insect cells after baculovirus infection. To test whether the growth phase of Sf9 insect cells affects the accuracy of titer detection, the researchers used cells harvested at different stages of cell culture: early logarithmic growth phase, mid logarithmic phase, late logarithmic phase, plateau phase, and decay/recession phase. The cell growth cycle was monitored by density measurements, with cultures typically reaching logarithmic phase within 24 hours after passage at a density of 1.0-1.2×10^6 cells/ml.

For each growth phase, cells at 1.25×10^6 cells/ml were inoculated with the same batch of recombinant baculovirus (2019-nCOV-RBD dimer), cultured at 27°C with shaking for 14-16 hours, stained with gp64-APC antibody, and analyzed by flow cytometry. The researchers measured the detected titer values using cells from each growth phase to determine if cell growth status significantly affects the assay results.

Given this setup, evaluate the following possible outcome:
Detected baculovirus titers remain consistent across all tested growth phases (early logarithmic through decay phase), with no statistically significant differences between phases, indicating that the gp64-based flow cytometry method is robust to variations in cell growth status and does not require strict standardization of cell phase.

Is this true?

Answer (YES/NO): NO